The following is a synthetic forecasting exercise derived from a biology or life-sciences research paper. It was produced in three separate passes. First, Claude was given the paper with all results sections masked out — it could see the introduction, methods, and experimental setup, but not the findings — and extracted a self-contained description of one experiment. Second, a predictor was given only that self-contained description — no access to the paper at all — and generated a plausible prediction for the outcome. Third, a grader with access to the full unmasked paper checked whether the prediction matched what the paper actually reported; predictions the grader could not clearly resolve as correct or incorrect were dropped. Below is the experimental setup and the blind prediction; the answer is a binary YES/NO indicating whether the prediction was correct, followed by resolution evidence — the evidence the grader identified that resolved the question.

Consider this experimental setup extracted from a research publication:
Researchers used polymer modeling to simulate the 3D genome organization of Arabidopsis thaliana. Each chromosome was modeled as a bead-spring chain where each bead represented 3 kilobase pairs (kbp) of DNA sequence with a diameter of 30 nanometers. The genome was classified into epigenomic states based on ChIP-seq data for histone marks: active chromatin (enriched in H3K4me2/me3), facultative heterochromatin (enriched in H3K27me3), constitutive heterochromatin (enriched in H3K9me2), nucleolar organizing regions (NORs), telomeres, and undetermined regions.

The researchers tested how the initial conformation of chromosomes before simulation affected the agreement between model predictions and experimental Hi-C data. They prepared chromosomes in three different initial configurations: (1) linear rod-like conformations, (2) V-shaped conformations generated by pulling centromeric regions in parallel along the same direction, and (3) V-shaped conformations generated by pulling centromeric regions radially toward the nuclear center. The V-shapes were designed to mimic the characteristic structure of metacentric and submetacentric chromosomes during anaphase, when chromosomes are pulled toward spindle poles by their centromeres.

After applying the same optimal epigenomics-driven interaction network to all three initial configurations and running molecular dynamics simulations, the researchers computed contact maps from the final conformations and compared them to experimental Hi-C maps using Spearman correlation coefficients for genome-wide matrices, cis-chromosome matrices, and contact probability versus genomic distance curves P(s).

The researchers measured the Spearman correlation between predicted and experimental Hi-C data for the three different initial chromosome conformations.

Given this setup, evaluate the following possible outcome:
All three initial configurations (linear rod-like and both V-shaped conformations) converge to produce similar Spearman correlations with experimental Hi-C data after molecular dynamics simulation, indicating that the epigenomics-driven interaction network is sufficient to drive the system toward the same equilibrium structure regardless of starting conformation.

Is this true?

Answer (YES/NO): NO